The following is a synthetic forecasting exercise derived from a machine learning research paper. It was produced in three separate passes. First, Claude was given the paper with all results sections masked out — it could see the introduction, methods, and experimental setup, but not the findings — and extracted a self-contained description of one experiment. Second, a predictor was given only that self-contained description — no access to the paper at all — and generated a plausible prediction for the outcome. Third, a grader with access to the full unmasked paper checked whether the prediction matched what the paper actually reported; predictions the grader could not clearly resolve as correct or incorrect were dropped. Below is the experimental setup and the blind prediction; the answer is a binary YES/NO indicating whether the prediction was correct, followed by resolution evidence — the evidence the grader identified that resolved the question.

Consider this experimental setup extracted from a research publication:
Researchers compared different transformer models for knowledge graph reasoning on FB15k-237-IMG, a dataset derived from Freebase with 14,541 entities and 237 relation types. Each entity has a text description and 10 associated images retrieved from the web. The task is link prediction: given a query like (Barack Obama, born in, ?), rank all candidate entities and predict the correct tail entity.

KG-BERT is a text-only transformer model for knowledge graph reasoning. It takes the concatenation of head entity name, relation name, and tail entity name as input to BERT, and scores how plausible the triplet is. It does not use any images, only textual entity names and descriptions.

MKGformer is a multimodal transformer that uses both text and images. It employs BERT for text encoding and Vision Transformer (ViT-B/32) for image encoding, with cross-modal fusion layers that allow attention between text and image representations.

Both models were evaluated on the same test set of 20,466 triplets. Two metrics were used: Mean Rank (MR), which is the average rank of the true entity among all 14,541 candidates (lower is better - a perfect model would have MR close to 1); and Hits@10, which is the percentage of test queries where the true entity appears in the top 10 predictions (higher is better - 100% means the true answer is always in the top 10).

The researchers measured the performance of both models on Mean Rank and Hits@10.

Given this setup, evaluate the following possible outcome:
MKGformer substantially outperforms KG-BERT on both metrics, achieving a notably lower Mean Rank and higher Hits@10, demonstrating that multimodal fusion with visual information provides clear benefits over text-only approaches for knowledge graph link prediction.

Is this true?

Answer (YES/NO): NO